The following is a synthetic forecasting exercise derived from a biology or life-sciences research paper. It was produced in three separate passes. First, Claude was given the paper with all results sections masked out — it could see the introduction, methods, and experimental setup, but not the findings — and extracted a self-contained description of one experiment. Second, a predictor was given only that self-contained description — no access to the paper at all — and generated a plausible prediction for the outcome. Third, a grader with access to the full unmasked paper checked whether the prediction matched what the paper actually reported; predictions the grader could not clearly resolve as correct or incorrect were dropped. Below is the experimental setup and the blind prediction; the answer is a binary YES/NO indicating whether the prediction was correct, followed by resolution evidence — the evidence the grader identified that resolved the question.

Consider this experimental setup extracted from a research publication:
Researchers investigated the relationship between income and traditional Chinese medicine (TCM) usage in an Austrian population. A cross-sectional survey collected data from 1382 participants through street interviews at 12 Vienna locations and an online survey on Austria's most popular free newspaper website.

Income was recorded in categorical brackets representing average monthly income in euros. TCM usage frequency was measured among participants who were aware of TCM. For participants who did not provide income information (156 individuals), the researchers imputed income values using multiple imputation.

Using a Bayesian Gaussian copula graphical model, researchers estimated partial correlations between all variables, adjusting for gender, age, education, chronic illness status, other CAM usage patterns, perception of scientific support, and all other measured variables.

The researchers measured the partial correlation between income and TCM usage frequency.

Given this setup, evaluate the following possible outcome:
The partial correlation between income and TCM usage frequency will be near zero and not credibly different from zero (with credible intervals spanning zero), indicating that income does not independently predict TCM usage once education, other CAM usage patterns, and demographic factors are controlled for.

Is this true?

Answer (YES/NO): NO